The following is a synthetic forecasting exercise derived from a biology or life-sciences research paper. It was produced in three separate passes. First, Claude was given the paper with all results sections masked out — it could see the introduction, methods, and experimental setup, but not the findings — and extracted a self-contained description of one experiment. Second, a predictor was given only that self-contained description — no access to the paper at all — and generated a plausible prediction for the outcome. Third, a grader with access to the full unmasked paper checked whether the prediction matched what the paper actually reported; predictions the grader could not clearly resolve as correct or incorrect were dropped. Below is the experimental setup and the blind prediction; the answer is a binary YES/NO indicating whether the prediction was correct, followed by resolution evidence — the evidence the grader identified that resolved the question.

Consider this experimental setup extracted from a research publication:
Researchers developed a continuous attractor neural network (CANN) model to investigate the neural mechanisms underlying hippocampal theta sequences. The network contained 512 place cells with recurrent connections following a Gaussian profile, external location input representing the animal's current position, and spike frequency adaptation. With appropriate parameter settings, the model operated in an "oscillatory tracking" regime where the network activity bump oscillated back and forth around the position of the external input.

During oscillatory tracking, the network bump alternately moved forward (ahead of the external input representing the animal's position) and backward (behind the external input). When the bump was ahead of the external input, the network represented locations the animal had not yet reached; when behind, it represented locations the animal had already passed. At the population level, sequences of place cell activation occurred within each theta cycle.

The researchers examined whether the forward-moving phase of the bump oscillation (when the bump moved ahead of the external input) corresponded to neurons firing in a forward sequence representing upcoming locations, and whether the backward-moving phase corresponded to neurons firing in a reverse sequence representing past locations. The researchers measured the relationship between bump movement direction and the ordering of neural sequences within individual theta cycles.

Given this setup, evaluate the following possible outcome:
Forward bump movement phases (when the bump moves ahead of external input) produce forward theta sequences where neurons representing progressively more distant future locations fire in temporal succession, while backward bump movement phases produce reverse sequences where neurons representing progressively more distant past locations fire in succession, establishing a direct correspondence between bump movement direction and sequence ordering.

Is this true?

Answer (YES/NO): YES